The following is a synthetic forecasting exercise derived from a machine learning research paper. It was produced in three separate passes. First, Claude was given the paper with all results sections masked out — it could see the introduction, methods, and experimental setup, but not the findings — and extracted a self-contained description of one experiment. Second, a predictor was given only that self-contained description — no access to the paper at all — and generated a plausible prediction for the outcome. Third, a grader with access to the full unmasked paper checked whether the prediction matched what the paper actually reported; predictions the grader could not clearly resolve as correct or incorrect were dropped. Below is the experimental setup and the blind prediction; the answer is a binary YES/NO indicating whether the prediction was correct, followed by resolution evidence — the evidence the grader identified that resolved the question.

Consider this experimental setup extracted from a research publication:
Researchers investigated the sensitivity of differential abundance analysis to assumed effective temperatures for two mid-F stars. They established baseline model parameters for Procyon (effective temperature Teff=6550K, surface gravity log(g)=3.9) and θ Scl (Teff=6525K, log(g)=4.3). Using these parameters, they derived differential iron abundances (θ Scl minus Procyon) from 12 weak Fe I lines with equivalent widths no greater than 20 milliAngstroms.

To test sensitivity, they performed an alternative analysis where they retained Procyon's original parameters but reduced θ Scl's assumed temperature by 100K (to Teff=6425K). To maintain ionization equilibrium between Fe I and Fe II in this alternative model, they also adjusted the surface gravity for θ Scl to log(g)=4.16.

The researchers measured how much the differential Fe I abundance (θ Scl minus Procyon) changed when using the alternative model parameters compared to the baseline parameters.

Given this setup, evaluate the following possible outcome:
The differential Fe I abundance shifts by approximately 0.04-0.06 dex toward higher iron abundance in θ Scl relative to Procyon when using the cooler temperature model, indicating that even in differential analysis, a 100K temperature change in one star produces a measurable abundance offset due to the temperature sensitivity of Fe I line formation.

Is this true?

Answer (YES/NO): NO